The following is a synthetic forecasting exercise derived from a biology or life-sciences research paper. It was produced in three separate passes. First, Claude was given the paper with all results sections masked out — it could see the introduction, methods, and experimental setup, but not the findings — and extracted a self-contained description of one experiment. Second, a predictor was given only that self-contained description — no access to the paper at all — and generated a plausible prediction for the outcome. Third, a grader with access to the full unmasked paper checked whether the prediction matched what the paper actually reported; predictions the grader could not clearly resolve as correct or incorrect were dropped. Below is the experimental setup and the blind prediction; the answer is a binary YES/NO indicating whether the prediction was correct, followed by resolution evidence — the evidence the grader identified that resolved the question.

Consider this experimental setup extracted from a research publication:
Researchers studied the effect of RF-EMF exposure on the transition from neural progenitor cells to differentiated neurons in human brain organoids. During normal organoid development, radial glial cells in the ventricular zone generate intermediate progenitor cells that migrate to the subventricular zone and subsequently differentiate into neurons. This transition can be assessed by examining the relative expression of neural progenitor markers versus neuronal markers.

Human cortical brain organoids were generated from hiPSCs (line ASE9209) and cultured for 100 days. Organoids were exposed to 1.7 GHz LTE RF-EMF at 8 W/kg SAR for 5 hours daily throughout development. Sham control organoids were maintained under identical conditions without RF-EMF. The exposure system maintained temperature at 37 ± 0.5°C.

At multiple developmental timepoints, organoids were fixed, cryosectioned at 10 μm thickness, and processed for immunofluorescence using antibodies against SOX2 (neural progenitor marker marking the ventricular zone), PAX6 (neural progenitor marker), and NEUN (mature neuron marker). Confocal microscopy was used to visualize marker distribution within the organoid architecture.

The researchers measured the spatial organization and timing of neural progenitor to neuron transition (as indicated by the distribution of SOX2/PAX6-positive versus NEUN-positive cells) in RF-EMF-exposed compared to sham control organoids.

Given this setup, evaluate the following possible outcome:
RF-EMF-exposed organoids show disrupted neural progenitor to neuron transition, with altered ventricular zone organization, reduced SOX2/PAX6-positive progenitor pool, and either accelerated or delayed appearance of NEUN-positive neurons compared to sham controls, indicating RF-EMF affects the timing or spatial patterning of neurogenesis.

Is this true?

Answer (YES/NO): NO